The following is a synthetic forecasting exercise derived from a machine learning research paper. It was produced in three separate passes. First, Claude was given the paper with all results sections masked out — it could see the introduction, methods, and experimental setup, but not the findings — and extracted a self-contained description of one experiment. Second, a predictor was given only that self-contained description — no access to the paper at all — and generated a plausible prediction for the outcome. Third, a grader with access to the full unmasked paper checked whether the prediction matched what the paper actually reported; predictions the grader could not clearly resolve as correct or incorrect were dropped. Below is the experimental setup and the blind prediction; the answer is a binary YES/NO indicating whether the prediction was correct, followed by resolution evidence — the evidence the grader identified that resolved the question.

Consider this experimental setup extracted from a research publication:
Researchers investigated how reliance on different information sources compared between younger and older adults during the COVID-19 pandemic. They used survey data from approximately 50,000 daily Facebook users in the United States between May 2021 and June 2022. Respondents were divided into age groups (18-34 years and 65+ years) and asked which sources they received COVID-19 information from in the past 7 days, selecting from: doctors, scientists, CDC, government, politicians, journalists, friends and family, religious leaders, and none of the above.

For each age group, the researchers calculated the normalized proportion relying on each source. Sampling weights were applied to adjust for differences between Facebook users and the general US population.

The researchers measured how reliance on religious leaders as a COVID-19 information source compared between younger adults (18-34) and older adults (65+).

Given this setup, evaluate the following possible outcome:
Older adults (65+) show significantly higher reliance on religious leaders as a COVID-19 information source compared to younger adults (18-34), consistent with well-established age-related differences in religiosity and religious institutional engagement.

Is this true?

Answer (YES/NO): NO